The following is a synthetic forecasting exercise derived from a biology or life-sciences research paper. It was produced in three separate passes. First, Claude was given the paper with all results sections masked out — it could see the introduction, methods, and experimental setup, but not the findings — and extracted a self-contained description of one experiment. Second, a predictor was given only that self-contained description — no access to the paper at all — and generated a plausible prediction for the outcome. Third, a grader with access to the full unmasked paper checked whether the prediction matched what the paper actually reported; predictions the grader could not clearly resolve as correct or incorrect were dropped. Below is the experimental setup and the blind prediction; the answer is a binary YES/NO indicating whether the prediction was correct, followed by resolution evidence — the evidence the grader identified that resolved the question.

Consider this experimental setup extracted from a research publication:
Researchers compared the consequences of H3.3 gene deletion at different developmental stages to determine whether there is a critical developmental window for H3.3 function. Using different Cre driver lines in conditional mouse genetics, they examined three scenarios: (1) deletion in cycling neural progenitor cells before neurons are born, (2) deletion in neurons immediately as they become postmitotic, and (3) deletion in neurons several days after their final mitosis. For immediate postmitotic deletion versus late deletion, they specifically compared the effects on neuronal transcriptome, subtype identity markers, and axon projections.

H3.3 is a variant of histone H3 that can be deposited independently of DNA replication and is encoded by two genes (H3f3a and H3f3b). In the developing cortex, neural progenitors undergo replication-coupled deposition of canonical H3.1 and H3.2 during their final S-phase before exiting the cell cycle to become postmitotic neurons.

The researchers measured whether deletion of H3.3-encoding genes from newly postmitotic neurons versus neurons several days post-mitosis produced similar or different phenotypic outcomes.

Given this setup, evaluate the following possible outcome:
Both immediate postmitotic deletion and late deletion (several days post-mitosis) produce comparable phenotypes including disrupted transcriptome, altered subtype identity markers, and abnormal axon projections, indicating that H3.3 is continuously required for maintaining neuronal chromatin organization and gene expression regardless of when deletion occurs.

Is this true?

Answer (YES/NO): NO